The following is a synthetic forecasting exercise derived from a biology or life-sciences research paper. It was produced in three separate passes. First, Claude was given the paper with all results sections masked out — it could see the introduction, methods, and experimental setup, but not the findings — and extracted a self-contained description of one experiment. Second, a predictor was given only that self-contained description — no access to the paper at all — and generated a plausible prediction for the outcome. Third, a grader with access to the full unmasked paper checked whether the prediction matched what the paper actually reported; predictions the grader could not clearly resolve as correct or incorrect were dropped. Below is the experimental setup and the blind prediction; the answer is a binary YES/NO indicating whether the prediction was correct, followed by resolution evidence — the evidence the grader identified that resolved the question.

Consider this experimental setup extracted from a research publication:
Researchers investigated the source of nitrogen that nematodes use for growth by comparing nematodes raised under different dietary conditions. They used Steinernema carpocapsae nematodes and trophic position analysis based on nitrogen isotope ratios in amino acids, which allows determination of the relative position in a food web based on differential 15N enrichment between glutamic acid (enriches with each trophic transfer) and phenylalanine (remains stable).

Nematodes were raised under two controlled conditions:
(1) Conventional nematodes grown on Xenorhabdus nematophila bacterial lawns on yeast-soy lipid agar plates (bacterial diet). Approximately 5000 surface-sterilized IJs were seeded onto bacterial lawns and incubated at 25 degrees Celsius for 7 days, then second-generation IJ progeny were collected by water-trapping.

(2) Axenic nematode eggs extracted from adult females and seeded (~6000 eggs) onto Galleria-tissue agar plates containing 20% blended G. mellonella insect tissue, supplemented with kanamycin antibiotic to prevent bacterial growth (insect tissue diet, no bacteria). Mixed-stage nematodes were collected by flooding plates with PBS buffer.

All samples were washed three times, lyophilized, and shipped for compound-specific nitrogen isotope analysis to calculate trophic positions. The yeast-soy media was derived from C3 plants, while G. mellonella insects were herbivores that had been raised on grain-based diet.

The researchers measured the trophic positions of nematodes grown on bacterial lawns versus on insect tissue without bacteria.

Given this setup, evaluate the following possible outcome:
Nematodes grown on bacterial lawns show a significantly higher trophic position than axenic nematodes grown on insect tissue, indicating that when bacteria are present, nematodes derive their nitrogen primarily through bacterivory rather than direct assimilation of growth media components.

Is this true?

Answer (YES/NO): NO